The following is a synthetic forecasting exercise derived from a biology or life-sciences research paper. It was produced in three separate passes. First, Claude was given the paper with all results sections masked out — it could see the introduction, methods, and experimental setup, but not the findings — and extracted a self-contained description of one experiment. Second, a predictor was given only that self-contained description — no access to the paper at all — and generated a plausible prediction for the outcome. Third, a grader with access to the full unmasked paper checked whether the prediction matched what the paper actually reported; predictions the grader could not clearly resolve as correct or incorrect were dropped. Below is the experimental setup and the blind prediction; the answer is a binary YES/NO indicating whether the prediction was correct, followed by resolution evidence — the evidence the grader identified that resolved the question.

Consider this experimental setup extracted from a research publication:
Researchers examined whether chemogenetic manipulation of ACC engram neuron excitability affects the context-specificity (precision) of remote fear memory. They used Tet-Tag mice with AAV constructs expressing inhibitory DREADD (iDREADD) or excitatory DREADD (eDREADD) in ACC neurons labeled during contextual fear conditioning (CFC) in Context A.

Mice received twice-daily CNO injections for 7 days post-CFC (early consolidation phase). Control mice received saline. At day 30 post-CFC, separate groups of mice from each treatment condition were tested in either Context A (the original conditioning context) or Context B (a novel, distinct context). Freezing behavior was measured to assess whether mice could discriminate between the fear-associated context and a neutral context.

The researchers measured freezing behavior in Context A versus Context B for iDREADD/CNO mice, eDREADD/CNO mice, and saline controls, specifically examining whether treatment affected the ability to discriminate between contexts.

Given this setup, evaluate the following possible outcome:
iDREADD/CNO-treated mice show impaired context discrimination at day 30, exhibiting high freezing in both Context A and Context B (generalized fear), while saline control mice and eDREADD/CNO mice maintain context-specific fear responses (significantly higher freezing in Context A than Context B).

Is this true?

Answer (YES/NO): NO